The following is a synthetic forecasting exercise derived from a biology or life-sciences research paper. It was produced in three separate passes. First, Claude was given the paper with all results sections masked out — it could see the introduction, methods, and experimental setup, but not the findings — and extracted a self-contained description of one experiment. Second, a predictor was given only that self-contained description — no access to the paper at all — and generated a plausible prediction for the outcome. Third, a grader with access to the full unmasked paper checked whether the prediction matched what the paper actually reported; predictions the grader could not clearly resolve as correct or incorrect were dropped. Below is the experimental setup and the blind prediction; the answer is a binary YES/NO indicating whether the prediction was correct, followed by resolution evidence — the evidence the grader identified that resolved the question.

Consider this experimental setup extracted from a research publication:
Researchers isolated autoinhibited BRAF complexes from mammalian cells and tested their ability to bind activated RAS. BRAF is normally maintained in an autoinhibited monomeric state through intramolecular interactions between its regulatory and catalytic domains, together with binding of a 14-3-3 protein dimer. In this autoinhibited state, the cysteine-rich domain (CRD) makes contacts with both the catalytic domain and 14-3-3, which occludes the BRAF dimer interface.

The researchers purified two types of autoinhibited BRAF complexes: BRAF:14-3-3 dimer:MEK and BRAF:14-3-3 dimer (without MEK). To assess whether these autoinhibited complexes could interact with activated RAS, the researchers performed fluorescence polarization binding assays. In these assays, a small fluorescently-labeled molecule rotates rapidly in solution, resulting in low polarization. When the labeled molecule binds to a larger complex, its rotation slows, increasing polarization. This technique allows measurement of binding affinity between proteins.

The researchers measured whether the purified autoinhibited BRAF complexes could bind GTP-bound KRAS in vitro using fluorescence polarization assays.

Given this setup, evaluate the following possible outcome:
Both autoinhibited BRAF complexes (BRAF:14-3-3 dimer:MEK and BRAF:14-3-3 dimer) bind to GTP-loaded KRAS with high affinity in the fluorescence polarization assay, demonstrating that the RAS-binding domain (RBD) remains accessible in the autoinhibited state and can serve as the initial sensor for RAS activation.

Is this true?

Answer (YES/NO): YES